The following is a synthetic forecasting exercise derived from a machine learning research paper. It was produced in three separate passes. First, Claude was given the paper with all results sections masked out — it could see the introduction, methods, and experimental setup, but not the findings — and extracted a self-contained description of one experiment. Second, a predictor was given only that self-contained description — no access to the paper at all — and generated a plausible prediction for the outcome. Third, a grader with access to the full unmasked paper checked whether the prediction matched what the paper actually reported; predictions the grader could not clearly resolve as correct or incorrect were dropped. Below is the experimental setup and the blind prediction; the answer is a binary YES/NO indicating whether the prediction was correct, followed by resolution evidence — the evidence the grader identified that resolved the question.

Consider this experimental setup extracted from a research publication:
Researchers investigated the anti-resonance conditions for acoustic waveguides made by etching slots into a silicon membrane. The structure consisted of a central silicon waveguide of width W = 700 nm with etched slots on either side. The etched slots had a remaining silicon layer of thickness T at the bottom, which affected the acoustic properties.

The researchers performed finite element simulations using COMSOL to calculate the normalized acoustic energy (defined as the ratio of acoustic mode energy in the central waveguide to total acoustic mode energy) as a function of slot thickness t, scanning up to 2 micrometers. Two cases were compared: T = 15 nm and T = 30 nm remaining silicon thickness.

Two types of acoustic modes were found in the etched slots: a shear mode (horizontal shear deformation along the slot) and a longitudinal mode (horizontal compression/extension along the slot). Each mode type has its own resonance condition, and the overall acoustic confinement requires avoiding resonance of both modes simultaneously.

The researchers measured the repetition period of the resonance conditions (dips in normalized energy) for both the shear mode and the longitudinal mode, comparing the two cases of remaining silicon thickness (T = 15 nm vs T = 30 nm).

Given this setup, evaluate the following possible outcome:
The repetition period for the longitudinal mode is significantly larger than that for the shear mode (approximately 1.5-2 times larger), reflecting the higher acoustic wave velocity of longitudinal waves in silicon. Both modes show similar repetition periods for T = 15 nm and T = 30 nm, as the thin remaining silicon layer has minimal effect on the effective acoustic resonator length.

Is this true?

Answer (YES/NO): NO